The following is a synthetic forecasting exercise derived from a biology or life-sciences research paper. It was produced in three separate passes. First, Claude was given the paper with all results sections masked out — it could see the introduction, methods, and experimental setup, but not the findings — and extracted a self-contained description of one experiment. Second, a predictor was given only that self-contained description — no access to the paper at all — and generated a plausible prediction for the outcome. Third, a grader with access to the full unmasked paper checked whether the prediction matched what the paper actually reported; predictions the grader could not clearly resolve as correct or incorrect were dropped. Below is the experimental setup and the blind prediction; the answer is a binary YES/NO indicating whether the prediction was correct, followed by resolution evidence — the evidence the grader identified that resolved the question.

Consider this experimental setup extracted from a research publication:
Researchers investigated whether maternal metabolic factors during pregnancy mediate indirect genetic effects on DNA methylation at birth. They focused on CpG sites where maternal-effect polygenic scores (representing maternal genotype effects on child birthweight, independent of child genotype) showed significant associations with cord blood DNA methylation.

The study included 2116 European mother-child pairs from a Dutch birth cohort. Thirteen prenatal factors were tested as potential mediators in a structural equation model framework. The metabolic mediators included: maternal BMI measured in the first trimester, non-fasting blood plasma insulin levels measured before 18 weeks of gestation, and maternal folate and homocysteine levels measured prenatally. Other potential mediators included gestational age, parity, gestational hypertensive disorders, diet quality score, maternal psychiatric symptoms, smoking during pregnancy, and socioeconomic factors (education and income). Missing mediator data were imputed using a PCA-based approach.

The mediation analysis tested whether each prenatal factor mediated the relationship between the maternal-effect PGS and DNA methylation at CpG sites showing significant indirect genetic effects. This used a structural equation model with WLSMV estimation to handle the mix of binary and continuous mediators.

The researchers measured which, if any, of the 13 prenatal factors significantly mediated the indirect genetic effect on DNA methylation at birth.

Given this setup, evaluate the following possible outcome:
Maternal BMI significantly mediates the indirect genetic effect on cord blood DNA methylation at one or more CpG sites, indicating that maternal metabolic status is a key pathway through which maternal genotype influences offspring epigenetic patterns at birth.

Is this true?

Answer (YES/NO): NO